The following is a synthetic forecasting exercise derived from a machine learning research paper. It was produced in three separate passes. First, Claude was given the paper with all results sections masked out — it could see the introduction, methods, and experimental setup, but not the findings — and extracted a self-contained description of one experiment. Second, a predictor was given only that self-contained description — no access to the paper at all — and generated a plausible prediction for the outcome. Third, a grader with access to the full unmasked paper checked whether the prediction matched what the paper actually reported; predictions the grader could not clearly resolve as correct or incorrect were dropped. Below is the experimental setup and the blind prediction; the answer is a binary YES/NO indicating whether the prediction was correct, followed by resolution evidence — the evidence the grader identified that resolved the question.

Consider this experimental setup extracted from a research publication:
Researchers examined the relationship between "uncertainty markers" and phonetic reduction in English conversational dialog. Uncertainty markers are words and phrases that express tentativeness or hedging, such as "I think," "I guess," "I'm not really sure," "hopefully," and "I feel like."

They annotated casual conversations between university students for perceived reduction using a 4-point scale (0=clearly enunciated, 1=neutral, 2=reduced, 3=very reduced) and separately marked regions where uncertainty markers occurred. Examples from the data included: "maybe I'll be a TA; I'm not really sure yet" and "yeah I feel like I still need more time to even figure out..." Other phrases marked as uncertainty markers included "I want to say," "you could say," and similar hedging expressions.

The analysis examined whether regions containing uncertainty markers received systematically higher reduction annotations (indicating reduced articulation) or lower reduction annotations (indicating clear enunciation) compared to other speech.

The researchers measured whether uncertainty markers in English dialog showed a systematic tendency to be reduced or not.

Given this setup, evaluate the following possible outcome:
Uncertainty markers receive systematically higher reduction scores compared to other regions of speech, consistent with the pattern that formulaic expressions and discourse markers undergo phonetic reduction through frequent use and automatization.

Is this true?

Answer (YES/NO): YES